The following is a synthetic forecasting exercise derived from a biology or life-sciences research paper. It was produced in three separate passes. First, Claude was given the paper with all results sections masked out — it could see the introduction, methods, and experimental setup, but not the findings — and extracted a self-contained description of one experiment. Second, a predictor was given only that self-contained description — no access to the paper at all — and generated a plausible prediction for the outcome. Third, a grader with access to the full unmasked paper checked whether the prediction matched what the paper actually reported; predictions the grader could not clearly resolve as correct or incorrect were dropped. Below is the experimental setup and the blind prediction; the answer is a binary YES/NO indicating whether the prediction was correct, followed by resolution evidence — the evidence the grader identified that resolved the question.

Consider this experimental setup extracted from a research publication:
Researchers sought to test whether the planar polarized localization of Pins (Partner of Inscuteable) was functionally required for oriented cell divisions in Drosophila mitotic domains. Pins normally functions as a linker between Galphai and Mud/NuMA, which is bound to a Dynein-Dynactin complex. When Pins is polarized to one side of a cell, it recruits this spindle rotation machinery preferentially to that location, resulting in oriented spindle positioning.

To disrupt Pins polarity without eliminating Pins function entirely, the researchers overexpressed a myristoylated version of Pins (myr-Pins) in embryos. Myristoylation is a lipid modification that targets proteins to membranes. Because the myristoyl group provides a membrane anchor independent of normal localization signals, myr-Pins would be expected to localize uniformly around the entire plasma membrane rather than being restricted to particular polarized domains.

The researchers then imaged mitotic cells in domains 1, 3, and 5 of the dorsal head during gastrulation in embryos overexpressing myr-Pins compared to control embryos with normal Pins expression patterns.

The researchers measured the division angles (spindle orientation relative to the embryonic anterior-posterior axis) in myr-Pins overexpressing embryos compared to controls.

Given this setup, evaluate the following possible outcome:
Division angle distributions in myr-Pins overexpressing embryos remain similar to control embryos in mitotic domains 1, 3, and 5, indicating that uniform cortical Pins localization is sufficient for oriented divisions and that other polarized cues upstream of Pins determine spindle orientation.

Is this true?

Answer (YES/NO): NO